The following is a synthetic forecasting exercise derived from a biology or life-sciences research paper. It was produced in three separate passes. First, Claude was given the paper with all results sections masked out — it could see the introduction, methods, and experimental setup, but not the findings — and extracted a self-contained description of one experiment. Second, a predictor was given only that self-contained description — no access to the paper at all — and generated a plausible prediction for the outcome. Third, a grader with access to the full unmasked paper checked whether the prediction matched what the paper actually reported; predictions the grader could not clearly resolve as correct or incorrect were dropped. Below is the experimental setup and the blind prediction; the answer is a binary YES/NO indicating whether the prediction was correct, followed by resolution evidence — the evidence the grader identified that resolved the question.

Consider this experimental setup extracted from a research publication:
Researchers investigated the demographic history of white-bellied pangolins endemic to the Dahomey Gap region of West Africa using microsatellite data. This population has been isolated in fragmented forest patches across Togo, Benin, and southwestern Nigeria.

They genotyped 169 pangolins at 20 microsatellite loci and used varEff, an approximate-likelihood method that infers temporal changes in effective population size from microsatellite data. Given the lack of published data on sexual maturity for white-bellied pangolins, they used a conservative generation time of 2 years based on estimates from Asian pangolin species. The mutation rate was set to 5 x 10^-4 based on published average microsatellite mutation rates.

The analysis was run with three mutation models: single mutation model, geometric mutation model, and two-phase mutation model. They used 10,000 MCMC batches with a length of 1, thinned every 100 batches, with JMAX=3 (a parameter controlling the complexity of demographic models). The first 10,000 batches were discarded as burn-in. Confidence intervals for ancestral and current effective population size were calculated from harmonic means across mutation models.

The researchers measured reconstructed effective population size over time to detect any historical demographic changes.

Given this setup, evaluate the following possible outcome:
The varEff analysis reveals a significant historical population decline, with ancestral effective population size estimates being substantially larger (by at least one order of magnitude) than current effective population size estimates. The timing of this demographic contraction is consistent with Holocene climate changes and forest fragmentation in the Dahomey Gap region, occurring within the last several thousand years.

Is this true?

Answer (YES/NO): NO